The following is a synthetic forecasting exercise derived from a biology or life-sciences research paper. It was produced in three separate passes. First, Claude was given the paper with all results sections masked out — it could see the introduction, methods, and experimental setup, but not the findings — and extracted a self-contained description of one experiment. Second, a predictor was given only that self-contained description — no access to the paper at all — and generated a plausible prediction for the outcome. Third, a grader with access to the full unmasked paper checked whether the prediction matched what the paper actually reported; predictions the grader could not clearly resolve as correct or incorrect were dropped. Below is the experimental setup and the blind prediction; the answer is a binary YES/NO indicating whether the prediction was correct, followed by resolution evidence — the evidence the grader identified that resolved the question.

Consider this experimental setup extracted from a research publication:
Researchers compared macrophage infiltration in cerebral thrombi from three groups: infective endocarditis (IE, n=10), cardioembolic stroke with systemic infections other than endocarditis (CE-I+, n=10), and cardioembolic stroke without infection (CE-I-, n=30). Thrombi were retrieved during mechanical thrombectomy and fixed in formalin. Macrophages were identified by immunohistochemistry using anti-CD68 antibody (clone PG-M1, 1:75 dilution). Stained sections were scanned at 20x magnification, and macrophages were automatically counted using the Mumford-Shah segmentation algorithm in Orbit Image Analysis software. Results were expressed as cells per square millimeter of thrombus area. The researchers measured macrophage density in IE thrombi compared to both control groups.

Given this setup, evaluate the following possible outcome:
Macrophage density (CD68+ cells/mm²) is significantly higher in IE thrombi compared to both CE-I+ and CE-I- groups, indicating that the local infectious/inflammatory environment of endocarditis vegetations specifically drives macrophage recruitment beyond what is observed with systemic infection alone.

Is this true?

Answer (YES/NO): NO